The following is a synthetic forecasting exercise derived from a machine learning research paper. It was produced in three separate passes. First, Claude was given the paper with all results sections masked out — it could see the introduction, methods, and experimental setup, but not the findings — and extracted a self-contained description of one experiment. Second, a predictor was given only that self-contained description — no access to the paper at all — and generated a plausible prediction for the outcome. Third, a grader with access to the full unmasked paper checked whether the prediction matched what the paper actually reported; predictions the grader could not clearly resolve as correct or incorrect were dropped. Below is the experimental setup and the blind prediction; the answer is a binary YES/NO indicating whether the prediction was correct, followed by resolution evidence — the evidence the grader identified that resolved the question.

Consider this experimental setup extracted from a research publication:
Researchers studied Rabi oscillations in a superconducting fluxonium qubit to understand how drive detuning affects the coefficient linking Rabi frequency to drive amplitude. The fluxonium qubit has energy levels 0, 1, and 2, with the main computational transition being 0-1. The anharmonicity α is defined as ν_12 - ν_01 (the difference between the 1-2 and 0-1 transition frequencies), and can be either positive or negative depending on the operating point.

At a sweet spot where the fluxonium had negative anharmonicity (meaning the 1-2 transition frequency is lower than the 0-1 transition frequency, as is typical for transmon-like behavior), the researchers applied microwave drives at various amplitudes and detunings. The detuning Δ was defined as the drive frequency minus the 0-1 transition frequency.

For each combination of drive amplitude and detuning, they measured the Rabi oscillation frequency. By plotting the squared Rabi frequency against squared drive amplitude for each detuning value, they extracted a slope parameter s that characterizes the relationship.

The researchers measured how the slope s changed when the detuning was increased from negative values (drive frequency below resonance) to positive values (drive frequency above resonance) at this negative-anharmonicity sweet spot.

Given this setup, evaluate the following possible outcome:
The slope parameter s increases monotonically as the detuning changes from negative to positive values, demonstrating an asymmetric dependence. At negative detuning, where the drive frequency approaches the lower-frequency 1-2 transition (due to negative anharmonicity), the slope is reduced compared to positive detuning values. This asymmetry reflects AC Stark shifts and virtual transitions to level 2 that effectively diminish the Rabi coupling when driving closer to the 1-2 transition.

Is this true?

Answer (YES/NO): NO